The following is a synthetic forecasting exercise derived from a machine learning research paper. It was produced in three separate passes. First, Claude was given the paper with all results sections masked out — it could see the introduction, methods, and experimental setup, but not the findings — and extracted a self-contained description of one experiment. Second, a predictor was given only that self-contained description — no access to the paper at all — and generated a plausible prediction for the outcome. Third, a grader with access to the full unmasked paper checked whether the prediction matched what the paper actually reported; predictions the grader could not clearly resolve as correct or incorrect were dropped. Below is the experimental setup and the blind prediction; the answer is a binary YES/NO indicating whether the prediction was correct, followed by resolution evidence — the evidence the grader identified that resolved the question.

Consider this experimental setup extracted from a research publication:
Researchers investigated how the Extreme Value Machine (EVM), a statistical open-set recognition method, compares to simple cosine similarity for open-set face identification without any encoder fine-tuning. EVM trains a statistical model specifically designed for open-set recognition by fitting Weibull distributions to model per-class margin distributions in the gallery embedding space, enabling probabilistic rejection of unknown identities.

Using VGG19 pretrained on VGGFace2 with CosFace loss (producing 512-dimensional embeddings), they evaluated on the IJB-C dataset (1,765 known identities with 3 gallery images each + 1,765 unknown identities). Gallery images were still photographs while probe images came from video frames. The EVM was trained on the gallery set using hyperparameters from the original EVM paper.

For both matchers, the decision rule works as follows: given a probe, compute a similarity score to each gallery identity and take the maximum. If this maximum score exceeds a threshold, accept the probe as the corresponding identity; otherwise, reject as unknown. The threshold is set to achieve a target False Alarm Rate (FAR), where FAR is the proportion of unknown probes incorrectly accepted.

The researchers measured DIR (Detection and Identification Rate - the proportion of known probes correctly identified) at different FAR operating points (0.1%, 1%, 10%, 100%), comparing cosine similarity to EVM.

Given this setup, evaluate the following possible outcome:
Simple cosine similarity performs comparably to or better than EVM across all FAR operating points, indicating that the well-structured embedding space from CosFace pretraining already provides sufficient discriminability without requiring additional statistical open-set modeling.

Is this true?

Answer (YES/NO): NO